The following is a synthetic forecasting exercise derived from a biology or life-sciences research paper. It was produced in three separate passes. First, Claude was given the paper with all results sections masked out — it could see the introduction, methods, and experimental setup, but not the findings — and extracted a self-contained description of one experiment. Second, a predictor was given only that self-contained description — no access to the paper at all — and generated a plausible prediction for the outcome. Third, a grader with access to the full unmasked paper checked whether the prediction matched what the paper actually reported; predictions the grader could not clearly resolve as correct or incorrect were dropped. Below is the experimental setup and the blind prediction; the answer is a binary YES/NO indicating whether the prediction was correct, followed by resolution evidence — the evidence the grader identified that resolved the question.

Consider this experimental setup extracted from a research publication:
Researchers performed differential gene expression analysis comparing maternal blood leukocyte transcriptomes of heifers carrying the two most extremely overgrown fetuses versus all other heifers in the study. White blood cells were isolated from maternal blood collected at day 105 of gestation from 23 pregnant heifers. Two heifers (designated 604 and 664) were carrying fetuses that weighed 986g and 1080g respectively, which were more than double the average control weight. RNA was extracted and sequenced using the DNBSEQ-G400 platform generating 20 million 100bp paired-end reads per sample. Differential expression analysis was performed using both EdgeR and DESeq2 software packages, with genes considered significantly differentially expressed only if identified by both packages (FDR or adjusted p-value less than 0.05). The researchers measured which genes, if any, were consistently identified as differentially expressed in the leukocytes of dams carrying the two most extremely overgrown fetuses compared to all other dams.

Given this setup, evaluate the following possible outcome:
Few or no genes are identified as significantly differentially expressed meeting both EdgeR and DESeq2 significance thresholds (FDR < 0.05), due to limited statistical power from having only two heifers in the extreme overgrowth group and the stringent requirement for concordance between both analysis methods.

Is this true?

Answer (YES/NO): YES